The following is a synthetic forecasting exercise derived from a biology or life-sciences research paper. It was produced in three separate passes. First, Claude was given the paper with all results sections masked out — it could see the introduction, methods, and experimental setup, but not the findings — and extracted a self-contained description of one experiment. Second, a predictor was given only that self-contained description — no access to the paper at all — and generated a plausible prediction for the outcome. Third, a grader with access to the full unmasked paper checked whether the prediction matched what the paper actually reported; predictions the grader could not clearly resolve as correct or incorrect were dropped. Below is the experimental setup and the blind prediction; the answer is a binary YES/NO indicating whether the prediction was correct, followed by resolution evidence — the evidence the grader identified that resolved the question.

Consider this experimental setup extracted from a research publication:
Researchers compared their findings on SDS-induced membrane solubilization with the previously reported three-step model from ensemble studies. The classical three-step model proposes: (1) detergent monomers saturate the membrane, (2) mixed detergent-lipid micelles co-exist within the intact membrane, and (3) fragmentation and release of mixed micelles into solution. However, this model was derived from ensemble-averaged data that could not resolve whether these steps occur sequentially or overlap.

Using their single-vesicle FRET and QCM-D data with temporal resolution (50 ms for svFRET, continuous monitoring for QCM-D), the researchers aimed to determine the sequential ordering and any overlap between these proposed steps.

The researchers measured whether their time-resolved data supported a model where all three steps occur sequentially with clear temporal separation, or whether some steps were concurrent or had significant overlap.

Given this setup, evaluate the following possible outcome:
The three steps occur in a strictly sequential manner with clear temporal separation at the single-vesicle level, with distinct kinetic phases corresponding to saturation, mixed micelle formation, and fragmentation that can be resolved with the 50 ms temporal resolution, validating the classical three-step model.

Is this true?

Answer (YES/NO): NO